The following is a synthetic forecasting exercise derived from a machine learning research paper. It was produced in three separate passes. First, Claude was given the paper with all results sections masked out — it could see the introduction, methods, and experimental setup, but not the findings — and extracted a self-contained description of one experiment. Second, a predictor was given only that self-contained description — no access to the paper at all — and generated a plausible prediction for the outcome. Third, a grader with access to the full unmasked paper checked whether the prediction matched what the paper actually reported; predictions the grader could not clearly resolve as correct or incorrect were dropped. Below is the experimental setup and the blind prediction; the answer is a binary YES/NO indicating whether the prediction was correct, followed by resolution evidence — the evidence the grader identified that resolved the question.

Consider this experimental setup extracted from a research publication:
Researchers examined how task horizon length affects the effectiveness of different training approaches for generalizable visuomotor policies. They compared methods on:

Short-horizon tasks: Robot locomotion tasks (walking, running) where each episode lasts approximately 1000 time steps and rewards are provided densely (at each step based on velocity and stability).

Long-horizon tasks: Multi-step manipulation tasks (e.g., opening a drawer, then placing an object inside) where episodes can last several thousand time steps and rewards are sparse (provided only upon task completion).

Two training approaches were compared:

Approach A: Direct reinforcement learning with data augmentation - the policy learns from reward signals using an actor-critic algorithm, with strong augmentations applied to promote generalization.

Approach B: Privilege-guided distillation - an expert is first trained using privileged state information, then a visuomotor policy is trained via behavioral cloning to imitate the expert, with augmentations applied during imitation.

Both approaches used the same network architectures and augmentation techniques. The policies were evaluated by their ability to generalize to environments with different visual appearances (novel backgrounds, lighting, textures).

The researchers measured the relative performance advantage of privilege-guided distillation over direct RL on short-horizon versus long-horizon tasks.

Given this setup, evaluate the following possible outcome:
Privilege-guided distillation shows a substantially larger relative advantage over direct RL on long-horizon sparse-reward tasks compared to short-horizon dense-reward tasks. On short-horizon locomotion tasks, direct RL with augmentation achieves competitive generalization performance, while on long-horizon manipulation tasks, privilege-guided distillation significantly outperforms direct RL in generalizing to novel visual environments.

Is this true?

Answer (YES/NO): NO